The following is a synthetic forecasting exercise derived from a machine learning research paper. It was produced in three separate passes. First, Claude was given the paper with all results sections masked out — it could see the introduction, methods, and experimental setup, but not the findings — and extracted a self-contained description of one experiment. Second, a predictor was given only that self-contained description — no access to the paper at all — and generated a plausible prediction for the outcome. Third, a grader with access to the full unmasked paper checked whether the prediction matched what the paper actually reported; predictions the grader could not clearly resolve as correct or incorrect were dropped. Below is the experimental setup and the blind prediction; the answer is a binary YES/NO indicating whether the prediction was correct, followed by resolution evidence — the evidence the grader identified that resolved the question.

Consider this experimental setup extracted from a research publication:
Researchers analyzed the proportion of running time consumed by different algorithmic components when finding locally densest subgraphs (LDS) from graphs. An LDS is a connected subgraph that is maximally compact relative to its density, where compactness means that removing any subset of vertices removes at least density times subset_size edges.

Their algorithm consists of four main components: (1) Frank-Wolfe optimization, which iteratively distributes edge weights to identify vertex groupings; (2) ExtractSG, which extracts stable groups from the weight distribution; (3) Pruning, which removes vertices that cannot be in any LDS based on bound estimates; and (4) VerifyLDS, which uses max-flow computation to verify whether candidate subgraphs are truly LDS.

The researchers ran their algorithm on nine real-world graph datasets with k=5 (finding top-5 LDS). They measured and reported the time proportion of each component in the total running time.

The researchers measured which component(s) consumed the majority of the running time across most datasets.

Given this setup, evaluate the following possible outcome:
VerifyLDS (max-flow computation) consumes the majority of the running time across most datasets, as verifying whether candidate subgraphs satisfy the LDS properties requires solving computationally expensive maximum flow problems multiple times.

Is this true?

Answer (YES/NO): NO